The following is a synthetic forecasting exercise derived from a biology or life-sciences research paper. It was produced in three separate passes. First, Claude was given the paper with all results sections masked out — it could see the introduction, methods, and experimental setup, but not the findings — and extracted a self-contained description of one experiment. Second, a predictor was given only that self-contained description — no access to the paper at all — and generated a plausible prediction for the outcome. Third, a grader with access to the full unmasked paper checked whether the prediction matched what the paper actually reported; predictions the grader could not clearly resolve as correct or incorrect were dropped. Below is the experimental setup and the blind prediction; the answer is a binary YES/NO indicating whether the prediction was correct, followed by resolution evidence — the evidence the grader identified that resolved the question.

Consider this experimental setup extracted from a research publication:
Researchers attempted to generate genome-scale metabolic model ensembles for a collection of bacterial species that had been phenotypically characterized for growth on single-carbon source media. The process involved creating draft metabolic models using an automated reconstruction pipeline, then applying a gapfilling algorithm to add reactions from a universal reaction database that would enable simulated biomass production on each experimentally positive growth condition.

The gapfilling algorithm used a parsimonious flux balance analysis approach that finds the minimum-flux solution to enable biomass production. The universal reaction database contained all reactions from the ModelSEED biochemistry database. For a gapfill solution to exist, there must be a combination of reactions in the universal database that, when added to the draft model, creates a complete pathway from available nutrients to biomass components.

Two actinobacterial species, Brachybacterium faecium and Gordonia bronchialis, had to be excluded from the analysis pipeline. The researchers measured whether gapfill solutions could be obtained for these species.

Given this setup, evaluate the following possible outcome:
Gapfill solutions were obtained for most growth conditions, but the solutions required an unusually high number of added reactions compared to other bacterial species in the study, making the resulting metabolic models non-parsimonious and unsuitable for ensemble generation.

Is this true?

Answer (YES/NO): NO